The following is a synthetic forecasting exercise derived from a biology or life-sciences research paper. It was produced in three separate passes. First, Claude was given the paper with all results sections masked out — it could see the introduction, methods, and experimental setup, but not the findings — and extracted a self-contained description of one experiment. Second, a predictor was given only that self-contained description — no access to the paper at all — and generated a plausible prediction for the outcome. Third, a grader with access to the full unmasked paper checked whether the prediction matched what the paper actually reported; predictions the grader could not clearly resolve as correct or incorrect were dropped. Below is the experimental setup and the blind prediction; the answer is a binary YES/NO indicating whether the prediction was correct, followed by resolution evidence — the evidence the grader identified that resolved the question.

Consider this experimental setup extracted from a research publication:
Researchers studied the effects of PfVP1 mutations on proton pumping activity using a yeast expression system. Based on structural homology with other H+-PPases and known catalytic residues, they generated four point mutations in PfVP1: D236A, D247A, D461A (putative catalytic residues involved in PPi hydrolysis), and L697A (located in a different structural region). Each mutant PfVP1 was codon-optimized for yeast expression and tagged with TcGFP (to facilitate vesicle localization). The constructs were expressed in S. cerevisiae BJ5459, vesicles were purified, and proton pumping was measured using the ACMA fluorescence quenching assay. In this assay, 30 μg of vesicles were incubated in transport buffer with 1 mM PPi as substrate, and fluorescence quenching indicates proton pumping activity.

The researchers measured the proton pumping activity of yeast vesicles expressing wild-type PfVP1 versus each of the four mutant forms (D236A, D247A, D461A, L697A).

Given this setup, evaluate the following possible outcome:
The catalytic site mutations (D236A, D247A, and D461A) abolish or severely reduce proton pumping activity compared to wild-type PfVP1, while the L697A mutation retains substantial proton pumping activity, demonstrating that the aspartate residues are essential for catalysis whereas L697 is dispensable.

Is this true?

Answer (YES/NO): YES